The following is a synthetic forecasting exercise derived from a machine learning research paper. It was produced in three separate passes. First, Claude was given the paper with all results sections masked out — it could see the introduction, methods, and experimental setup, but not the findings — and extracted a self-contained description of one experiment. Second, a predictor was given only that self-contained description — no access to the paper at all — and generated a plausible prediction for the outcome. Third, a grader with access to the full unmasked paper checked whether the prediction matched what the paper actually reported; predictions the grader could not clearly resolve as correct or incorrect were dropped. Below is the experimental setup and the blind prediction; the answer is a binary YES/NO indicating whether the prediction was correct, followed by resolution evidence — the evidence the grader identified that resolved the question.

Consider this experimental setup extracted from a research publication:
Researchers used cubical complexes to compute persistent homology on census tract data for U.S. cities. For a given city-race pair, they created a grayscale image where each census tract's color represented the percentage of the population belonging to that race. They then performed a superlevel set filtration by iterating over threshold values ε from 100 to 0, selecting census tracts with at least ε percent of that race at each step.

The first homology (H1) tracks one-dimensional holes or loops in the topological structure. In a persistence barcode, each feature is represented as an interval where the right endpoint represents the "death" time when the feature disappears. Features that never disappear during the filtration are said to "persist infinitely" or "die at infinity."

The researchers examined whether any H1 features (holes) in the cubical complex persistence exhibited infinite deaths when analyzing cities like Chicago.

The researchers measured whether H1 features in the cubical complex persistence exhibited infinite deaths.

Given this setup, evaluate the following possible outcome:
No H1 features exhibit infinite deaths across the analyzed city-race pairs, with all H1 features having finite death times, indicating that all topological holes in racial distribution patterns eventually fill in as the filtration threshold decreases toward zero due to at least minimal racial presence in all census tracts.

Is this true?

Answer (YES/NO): NO